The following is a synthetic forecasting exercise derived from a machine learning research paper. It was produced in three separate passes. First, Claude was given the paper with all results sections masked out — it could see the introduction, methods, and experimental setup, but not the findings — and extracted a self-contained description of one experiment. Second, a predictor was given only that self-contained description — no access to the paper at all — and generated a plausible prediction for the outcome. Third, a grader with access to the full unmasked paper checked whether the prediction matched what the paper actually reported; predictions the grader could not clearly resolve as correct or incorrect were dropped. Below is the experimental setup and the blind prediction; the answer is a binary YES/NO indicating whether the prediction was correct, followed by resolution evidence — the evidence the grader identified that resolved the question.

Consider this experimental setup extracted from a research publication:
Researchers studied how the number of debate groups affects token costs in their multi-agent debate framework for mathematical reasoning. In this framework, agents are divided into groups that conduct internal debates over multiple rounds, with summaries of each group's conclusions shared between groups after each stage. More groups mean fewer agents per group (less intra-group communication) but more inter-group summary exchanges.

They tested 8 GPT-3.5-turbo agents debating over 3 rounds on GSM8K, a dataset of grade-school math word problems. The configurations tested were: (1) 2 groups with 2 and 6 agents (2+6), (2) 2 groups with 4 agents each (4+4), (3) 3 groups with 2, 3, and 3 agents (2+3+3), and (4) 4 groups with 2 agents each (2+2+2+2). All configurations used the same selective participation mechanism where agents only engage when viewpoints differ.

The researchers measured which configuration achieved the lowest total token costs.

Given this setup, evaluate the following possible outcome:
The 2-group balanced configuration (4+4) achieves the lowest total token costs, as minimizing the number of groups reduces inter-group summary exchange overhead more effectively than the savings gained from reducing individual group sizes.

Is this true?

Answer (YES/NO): NO